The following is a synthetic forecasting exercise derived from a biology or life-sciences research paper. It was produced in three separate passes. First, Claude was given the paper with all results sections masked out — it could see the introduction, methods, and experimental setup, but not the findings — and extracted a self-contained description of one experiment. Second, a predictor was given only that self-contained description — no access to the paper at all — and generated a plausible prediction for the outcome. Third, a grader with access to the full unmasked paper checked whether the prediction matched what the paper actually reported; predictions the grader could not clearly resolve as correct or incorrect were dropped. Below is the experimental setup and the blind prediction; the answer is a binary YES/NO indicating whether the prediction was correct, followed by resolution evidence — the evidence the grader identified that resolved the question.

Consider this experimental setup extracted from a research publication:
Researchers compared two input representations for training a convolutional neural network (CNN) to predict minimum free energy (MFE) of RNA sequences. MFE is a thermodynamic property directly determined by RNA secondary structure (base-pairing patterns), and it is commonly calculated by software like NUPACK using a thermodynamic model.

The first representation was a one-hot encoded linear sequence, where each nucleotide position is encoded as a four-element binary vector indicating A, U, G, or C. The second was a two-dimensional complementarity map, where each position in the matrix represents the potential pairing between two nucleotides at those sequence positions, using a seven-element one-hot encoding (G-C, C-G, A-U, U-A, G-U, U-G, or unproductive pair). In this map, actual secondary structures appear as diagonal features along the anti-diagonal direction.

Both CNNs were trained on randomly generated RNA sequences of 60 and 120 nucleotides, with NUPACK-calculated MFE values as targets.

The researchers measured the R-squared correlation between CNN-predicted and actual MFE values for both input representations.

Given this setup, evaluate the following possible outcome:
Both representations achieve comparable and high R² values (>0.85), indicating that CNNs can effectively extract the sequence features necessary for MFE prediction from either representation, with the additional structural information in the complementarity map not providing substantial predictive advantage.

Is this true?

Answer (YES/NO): NO